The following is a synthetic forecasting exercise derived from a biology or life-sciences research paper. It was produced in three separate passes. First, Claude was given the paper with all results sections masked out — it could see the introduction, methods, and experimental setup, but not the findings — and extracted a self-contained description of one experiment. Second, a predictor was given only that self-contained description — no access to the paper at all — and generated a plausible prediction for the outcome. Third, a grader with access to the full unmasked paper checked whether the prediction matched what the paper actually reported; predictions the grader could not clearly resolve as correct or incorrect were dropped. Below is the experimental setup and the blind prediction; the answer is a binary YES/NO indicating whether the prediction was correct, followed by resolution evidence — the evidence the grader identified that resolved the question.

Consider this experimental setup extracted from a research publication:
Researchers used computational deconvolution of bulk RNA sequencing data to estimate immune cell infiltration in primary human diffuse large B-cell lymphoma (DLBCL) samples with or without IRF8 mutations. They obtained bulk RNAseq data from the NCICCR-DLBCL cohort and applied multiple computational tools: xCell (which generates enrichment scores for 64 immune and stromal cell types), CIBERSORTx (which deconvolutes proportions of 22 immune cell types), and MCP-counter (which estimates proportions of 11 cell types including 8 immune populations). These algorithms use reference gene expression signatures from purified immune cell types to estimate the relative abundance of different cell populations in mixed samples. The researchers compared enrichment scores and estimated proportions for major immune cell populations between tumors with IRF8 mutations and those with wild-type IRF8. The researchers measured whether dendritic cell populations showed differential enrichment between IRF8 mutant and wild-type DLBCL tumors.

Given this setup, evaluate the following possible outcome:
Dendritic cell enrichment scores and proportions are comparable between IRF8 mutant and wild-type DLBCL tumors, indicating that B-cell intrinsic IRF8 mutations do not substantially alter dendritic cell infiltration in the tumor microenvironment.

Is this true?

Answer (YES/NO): NO